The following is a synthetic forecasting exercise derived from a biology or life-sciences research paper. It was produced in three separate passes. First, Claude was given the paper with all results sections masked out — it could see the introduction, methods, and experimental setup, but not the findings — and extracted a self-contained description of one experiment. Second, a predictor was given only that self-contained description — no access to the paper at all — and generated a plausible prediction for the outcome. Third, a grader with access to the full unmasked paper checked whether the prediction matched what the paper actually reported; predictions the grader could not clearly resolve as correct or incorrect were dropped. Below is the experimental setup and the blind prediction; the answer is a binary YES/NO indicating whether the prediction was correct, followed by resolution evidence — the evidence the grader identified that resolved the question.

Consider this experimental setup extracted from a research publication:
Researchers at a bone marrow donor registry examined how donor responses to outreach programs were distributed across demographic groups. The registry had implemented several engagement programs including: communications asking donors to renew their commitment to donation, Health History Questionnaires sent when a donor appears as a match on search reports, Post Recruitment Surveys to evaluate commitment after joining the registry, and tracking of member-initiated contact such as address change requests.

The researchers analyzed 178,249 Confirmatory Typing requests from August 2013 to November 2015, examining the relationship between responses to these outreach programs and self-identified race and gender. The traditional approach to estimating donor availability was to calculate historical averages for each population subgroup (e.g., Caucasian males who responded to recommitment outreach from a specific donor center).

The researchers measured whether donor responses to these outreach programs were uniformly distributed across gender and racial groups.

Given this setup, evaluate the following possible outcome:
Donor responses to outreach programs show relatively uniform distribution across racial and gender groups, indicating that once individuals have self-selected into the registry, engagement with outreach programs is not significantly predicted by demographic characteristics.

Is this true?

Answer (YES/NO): NO